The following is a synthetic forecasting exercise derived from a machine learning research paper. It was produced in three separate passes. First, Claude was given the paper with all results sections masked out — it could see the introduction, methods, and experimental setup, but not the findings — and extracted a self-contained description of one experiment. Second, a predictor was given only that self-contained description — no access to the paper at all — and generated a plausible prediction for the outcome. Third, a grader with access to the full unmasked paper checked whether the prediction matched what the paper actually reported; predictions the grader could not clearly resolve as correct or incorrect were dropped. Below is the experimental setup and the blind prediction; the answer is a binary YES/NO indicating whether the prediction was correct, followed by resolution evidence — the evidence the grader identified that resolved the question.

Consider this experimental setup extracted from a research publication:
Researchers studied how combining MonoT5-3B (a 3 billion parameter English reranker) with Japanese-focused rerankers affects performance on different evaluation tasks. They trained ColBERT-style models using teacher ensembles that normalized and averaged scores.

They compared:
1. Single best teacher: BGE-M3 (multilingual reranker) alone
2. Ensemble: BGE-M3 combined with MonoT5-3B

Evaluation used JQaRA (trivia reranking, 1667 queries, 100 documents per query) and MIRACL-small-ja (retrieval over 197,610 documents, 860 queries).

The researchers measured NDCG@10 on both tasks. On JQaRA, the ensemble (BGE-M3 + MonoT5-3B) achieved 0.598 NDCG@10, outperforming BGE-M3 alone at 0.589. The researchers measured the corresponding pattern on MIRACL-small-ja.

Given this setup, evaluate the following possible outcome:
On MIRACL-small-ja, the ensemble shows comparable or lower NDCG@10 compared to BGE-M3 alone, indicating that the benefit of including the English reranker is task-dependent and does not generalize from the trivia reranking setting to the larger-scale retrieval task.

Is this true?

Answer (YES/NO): YES